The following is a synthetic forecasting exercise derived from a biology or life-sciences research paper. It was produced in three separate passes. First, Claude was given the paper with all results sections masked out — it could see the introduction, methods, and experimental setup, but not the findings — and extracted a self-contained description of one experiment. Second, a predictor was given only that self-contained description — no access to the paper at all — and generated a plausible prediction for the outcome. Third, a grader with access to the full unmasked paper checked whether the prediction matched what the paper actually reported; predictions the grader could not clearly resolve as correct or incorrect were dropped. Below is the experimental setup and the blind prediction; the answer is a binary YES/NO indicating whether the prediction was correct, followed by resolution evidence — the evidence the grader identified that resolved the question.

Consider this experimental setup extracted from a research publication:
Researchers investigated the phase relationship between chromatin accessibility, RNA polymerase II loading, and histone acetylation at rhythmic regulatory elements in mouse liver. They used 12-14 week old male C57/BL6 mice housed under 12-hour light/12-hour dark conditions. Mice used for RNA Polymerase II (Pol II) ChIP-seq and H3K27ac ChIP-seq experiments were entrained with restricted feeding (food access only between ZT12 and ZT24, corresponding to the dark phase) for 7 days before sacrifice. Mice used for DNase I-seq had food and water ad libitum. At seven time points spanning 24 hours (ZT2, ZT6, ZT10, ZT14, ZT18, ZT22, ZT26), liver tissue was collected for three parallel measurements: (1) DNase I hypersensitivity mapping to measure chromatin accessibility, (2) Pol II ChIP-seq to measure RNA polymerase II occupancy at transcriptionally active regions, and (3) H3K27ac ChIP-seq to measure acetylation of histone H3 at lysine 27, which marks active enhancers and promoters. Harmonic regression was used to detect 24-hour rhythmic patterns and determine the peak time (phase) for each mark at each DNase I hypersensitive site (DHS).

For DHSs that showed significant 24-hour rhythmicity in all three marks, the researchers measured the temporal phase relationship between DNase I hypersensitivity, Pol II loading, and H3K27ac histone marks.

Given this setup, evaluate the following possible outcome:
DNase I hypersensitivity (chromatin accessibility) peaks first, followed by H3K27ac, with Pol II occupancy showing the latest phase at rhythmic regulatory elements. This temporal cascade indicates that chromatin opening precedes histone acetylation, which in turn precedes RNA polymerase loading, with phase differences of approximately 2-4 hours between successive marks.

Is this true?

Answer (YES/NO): NO